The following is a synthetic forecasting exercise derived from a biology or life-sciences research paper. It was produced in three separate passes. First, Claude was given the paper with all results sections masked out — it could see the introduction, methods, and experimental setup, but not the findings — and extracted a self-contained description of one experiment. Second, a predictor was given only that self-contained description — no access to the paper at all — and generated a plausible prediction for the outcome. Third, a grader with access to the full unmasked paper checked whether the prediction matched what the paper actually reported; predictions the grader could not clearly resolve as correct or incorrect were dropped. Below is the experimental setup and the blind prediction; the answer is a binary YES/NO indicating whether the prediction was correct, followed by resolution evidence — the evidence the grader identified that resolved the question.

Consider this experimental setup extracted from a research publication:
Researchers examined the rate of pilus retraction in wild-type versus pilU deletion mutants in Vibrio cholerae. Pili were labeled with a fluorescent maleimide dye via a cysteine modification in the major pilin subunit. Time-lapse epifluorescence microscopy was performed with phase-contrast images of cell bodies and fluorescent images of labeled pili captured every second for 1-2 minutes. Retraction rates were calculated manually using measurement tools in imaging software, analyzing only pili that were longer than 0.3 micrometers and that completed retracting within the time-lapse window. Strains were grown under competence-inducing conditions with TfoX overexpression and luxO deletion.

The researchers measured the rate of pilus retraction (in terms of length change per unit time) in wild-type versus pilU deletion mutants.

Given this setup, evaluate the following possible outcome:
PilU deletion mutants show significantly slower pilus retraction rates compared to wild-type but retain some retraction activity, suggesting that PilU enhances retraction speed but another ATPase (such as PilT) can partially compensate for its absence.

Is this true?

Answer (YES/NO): YES